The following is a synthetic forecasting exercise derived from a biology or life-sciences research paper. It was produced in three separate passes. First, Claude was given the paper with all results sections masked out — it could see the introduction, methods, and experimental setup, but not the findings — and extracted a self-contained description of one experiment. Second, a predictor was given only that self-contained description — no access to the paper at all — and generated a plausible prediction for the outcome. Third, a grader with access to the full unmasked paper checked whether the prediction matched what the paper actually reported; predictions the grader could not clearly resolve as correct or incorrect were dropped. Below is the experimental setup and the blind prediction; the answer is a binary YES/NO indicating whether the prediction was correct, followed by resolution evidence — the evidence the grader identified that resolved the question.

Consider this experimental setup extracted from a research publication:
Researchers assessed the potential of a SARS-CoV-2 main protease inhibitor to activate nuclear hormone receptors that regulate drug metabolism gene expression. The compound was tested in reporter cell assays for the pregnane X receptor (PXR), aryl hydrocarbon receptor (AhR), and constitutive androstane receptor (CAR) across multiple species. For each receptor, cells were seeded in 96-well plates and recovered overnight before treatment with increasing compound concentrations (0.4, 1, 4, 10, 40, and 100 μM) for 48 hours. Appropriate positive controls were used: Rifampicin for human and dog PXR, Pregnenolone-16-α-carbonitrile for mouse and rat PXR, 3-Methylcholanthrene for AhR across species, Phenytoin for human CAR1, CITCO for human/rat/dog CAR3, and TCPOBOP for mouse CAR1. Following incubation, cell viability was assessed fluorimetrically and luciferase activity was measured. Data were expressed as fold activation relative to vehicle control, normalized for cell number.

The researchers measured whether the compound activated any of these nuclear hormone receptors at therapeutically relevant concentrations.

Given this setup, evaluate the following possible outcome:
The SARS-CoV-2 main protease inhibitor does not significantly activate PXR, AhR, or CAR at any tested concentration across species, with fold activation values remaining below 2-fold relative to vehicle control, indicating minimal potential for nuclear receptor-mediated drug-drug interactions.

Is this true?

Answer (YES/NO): NO